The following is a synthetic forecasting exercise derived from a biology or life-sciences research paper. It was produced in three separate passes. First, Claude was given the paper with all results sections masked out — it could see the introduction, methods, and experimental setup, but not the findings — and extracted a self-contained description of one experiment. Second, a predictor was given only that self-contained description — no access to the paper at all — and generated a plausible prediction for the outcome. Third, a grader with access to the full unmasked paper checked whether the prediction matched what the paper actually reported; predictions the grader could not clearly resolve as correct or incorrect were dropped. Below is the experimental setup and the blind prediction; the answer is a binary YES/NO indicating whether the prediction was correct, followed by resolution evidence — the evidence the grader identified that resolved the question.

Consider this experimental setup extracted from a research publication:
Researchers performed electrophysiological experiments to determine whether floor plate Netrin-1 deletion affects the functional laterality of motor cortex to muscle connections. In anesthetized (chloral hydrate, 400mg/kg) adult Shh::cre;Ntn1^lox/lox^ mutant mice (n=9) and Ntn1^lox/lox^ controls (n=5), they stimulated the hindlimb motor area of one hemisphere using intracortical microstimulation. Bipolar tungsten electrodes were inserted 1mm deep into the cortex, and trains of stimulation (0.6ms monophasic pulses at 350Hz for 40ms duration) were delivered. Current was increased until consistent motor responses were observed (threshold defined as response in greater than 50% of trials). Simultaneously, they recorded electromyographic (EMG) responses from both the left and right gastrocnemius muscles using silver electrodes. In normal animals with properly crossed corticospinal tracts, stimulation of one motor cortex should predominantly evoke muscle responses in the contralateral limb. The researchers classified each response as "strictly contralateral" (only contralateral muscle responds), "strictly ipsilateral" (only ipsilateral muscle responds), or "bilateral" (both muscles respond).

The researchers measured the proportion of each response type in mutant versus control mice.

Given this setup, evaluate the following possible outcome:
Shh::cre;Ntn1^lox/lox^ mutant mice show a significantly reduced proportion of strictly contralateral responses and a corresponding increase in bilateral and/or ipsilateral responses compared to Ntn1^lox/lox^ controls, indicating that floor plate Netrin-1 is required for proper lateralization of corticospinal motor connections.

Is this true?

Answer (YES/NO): YES